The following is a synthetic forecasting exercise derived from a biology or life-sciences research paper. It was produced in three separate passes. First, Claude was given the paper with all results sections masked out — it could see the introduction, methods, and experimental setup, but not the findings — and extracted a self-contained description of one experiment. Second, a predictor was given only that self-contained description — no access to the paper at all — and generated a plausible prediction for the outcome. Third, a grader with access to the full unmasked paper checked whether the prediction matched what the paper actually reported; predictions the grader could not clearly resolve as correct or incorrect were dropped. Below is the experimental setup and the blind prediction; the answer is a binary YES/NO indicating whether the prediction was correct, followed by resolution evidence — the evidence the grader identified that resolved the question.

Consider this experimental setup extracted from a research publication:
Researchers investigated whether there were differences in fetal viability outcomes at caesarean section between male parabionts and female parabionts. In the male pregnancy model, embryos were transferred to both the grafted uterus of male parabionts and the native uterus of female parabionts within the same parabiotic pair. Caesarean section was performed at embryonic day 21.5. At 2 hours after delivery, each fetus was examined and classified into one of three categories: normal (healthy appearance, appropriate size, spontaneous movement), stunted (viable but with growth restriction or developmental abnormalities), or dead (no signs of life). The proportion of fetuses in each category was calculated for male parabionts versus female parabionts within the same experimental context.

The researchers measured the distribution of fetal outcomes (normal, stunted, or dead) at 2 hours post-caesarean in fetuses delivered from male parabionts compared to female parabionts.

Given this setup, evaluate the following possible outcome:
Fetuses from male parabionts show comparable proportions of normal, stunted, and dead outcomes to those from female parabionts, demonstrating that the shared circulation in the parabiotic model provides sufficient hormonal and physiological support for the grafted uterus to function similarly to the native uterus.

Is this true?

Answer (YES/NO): NO